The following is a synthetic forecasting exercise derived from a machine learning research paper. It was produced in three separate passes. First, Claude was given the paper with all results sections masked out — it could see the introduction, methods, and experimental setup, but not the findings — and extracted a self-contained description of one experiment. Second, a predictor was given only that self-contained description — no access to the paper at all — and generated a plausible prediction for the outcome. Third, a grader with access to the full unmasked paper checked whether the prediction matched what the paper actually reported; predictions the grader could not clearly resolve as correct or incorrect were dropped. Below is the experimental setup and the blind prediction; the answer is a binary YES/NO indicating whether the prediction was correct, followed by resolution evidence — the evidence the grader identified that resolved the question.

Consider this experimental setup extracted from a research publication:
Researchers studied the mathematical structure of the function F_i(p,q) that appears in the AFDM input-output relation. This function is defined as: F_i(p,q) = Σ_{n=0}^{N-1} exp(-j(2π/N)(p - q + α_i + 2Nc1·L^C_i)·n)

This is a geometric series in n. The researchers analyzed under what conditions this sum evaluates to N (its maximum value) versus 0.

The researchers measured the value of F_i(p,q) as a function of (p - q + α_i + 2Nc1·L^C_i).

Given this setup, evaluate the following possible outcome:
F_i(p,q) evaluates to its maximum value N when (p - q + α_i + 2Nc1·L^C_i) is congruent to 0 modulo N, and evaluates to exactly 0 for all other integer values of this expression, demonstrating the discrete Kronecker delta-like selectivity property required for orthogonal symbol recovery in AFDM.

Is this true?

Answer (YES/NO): YES